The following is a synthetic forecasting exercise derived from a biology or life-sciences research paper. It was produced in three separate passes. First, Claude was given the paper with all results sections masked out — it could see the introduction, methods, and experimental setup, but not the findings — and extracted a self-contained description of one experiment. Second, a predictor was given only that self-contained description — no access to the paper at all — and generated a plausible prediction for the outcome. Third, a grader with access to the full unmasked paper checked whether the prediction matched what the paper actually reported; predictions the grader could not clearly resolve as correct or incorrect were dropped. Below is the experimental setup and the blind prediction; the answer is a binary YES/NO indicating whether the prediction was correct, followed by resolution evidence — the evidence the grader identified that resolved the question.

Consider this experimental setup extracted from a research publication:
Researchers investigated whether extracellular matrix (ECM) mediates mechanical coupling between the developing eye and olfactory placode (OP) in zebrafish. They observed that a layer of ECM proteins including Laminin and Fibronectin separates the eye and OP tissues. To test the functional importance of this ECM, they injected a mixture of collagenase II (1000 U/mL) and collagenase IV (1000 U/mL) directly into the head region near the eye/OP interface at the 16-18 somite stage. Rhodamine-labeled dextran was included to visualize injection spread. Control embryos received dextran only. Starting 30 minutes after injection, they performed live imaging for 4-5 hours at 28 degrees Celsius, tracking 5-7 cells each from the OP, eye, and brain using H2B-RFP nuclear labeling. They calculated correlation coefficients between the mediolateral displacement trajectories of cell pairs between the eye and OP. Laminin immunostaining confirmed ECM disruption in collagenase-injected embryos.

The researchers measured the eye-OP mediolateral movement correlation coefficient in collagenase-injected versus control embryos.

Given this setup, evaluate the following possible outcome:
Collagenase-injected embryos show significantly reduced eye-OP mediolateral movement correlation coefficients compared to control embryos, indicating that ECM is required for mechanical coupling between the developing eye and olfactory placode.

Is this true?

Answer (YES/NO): YES